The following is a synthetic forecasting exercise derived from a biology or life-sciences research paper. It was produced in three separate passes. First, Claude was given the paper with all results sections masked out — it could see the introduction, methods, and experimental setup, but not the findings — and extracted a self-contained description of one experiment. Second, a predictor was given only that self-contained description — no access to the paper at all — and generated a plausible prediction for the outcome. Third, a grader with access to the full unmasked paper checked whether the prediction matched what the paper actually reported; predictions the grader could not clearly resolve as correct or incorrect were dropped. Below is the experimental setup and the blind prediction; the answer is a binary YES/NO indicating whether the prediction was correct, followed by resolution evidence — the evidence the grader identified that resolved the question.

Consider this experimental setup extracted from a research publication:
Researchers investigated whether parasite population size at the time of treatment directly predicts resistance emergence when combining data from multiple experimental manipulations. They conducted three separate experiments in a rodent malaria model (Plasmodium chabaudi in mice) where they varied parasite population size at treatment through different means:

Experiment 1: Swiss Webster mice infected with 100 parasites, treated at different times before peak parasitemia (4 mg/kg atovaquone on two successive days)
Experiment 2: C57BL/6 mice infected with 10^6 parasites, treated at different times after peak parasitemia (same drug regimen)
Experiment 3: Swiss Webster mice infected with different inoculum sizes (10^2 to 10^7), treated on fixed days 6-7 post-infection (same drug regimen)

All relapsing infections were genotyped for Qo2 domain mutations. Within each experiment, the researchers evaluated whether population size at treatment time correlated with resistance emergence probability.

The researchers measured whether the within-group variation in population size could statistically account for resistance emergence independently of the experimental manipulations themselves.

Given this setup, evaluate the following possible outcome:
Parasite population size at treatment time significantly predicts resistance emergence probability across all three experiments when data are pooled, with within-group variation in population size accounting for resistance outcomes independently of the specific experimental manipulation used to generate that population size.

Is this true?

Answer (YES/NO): NO